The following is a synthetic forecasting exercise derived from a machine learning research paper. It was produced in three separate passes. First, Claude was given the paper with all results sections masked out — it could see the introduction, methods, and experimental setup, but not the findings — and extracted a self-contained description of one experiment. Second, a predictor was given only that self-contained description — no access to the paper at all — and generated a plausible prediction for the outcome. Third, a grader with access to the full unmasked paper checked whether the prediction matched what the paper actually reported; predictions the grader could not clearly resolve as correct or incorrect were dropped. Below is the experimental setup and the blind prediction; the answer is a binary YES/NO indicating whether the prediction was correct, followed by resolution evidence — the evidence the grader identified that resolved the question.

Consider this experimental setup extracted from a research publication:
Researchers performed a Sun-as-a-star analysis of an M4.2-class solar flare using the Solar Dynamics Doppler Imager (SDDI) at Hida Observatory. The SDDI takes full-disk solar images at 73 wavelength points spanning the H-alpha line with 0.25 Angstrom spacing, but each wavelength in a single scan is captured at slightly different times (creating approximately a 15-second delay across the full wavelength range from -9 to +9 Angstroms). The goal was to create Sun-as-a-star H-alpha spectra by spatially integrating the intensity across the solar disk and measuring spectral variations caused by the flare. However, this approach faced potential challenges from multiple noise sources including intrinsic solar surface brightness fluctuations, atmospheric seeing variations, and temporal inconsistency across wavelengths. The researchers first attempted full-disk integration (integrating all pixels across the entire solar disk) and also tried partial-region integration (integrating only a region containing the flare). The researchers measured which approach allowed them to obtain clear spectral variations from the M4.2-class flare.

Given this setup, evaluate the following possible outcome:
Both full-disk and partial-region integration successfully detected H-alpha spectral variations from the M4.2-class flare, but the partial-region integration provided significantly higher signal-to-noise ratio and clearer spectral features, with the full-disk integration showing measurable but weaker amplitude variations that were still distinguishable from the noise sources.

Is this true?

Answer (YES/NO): NO